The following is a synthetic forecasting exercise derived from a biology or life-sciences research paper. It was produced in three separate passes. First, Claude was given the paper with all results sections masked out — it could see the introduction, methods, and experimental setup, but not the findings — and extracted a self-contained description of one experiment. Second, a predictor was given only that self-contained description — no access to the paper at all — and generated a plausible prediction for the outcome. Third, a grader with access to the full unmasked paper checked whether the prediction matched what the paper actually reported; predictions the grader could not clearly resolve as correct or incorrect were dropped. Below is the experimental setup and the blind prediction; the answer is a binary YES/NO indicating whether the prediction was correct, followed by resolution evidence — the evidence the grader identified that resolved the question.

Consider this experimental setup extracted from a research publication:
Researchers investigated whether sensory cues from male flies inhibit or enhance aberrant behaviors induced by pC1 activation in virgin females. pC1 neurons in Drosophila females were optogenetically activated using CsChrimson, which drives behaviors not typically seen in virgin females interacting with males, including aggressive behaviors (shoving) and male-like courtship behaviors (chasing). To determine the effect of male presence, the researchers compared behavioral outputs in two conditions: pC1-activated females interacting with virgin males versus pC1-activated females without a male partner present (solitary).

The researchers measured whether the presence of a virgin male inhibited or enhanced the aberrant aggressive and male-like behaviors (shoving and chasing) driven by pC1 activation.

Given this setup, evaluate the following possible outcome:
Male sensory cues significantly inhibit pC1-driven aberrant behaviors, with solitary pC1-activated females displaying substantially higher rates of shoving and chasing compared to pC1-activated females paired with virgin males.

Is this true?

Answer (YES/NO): NO